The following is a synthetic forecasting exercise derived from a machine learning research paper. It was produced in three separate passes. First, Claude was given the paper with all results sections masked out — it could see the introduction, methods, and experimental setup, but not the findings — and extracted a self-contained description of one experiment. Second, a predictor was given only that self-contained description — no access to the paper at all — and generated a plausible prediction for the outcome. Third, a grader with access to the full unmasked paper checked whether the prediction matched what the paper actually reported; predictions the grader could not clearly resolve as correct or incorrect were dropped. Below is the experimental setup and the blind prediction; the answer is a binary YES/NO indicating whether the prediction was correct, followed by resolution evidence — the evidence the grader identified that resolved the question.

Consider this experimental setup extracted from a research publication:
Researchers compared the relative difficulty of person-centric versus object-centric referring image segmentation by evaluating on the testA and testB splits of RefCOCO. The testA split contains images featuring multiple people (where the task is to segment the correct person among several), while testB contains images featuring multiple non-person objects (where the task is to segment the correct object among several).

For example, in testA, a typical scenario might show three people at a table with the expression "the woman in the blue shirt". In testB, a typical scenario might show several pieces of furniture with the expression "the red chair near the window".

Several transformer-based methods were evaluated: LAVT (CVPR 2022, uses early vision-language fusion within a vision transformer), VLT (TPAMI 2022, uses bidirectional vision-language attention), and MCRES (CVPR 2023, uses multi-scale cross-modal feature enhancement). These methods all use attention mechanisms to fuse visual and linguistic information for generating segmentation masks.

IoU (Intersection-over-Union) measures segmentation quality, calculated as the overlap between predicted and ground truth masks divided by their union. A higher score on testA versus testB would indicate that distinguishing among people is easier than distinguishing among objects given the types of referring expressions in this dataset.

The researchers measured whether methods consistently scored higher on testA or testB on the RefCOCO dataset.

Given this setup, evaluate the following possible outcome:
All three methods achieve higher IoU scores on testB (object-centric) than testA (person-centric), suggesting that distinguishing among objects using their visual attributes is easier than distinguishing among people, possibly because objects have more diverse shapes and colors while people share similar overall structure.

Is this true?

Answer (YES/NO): NO